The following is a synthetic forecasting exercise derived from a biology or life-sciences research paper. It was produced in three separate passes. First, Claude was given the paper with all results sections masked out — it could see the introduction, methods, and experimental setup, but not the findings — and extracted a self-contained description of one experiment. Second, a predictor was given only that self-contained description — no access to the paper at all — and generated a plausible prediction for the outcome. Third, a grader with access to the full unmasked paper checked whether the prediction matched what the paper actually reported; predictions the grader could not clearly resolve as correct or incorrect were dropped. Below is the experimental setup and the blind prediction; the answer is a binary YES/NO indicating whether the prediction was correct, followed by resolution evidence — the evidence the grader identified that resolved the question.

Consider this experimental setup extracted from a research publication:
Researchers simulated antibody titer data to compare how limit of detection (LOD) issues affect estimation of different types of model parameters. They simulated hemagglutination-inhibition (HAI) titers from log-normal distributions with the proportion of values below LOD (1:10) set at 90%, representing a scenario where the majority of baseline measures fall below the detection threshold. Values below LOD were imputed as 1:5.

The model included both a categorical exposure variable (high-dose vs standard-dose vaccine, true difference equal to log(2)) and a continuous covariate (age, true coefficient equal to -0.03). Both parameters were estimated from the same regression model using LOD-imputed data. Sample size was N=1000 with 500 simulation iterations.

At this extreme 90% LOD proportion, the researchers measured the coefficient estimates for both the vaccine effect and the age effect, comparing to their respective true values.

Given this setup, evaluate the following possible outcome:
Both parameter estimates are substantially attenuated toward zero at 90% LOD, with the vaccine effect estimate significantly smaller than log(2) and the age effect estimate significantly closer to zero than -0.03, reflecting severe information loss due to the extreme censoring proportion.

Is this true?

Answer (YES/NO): YES